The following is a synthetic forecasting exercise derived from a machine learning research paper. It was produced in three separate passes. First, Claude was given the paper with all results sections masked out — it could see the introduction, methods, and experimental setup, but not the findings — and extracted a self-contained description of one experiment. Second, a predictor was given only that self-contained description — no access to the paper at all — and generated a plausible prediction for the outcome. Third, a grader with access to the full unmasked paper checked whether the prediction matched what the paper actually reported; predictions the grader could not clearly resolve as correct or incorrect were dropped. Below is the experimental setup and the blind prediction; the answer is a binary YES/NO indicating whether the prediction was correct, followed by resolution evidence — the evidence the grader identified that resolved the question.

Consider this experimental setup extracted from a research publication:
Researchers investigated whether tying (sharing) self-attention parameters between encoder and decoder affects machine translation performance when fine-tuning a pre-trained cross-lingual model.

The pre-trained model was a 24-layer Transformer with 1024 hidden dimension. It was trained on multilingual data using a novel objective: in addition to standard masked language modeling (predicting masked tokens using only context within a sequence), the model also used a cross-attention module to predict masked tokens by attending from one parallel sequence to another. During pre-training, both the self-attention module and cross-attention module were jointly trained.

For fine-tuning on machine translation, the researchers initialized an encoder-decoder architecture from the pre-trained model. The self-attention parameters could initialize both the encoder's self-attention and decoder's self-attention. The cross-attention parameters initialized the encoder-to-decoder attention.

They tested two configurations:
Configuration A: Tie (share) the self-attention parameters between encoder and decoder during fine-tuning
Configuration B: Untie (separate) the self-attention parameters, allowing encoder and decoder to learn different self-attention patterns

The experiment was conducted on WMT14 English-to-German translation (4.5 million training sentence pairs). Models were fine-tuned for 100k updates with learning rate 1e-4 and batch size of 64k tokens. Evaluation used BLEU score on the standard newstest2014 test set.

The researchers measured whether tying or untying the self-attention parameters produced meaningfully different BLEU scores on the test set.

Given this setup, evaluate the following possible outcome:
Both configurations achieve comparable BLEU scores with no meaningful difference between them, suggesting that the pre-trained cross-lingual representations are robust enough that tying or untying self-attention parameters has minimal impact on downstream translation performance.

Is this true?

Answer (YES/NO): YES